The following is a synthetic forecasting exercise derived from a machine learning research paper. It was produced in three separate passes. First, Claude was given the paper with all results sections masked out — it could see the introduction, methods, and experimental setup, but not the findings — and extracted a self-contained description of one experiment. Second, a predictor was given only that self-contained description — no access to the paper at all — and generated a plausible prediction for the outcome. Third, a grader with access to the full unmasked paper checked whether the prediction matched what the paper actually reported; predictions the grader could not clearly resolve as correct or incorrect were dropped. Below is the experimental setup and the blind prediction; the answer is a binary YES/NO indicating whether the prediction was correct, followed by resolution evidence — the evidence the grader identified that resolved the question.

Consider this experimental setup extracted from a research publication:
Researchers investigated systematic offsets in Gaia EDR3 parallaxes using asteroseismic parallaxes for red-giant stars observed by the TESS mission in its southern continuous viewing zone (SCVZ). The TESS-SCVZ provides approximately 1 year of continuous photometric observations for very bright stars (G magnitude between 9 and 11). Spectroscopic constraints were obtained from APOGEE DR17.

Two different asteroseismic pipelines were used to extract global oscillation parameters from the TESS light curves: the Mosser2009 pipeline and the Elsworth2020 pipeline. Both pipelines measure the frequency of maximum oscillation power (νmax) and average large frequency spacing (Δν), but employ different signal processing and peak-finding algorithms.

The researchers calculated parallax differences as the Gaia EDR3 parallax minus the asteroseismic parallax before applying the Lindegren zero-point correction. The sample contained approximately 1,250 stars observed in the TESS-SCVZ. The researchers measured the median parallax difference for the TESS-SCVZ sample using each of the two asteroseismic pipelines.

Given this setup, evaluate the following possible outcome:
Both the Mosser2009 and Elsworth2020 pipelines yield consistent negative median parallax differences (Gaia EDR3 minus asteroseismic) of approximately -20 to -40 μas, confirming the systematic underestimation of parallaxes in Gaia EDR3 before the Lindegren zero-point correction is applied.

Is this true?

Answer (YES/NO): NO